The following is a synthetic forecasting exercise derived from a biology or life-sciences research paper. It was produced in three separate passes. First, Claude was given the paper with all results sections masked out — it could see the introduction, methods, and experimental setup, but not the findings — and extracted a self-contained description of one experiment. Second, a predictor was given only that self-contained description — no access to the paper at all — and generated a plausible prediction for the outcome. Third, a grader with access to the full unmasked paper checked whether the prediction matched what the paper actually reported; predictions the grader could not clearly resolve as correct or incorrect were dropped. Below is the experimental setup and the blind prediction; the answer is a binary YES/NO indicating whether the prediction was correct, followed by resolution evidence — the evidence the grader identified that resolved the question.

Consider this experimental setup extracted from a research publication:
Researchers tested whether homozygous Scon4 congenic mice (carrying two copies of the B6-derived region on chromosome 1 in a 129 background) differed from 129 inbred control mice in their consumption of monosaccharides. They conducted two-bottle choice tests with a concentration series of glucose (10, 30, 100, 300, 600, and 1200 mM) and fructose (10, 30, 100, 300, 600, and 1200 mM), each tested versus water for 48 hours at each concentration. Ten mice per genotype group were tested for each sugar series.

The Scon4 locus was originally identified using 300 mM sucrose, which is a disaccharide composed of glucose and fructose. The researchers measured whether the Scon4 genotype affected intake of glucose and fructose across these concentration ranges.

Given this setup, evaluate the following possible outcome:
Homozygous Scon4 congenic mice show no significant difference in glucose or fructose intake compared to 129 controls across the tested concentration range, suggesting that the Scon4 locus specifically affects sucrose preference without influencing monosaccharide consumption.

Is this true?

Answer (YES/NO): NO